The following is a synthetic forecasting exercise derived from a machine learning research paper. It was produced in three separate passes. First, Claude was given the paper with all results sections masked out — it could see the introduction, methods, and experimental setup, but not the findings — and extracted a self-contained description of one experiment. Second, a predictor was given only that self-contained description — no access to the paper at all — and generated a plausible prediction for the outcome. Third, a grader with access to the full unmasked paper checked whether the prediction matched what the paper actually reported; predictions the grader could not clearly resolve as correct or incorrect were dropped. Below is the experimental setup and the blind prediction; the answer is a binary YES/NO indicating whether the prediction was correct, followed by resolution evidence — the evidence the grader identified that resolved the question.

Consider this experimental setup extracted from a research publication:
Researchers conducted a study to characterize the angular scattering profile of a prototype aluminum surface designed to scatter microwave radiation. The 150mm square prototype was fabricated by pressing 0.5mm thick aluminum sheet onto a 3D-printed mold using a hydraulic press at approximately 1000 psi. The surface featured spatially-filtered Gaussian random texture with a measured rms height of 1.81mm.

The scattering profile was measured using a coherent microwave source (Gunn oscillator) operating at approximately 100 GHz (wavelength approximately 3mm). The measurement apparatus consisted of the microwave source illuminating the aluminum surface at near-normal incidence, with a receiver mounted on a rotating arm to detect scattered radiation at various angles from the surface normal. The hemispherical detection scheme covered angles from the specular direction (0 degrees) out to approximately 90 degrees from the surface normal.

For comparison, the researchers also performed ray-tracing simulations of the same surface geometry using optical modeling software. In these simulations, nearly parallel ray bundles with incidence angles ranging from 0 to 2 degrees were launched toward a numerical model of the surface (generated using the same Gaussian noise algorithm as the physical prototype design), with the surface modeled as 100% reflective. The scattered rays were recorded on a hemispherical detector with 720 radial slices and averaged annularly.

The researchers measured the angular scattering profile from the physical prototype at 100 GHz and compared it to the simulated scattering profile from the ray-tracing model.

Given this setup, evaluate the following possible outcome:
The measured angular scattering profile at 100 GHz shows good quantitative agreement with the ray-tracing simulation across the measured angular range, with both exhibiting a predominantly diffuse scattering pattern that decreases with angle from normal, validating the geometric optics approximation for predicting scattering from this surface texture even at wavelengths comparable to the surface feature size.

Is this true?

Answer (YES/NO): NO